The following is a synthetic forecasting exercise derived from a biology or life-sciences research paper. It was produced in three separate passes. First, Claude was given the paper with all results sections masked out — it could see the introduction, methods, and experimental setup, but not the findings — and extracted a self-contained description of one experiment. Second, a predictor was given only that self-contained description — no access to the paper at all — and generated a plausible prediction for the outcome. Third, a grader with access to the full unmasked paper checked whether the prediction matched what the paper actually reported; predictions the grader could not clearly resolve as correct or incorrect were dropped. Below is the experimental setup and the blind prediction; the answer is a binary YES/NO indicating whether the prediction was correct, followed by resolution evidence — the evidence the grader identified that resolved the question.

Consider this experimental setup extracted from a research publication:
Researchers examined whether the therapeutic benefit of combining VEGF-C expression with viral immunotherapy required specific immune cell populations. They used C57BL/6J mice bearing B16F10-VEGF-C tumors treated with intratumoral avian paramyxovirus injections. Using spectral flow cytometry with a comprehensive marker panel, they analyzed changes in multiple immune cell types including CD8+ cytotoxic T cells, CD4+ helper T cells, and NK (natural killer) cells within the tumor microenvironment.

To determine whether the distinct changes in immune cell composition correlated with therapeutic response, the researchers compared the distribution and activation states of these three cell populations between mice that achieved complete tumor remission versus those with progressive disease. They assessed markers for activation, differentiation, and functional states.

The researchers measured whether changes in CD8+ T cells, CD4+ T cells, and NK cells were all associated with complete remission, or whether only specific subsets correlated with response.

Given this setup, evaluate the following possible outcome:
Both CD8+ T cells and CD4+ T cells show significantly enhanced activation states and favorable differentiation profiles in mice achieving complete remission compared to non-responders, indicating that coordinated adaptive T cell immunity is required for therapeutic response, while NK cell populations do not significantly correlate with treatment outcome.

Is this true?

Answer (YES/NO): NO